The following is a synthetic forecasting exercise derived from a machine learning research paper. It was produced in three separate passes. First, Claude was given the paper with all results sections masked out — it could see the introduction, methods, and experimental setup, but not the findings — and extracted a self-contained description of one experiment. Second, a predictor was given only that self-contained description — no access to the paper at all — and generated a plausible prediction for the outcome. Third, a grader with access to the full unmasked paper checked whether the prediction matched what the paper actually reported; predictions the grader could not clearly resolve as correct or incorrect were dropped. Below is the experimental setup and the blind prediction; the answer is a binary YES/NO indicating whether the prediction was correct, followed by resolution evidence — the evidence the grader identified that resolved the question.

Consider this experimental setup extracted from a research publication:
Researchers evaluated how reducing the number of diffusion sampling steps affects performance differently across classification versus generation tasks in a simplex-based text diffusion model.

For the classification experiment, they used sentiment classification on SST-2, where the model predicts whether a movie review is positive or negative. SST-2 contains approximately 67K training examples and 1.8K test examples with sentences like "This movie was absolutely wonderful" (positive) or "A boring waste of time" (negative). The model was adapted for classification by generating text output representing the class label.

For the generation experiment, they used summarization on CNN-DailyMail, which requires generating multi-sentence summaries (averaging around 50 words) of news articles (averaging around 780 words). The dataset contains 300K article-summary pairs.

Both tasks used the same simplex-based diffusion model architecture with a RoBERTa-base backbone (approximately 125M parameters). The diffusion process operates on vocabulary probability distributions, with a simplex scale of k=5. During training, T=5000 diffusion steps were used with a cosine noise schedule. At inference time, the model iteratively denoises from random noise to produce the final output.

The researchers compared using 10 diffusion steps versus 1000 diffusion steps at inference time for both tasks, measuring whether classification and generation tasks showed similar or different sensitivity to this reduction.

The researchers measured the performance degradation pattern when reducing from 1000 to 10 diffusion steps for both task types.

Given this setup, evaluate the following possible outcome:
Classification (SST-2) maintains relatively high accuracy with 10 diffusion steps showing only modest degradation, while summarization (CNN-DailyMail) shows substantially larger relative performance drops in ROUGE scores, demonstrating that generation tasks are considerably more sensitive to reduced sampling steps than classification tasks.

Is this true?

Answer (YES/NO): YES